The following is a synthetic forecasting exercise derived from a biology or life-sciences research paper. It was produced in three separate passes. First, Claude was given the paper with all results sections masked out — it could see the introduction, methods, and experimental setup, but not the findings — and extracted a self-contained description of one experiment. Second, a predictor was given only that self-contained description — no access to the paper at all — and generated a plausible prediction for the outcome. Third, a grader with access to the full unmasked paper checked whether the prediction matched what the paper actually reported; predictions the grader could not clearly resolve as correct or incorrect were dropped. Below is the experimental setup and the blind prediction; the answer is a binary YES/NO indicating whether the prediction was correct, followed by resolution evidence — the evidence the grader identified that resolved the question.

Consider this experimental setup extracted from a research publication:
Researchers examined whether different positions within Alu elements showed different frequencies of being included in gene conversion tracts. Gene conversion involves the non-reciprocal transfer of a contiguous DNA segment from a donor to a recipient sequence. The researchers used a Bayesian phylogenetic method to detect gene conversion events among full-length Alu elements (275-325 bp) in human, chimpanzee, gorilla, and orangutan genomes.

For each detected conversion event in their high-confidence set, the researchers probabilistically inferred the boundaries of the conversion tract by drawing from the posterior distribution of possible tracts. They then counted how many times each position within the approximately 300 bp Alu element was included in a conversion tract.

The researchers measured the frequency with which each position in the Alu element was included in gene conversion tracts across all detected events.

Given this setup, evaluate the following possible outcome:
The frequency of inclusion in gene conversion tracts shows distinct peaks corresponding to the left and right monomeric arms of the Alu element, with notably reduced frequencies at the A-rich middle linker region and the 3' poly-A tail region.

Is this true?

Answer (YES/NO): NO